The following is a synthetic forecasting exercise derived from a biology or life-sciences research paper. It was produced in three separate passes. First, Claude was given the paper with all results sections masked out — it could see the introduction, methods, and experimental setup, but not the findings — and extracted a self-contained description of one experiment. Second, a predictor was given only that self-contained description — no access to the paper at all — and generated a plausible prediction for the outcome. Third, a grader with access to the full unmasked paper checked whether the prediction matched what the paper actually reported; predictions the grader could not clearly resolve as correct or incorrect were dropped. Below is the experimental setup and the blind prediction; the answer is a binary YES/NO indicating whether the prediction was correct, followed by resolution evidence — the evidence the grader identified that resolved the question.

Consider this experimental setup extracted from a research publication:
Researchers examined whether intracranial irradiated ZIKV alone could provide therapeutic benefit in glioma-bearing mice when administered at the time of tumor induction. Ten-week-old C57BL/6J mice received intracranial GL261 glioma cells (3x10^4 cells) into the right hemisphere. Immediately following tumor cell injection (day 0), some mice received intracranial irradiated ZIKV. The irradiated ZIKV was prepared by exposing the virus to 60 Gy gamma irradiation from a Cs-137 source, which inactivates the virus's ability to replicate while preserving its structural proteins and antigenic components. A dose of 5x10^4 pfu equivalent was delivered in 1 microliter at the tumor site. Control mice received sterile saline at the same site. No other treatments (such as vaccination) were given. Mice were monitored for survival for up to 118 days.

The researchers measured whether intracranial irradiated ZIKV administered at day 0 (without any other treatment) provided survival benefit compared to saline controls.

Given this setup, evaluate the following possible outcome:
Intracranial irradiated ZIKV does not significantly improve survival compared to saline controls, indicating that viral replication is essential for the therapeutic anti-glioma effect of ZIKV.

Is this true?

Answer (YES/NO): NO